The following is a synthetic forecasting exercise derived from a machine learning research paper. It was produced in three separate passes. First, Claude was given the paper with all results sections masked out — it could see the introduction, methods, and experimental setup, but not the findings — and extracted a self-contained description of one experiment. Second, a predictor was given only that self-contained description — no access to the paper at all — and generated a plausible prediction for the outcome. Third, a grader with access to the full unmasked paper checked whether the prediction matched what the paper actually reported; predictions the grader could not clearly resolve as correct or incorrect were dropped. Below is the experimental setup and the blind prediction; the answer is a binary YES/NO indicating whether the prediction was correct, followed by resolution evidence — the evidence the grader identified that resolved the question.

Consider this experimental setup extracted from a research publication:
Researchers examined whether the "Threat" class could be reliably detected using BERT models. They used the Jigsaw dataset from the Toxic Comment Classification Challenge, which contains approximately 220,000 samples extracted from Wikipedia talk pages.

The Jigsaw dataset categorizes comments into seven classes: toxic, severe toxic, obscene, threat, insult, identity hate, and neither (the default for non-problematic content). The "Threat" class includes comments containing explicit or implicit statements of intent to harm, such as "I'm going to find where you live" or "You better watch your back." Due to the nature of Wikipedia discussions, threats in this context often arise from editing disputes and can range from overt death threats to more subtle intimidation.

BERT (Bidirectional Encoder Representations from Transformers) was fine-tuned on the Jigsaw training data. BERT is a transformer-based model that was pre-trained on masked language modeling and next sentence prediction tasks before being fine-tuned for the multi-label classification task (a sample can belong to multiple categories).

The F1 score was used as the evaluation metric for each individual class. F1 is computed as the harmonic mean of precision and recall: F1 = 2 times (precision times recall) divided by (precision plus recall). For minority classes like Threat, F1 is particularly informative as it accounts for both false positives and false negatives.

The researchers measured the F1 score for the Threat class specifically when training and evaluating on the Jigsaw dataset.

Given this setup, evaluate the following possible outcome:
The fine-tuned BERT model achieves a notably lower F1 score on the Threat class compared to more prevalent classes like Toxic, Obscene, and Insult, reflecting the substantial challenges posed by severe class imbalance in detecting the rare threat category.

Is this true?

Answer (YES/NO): NO